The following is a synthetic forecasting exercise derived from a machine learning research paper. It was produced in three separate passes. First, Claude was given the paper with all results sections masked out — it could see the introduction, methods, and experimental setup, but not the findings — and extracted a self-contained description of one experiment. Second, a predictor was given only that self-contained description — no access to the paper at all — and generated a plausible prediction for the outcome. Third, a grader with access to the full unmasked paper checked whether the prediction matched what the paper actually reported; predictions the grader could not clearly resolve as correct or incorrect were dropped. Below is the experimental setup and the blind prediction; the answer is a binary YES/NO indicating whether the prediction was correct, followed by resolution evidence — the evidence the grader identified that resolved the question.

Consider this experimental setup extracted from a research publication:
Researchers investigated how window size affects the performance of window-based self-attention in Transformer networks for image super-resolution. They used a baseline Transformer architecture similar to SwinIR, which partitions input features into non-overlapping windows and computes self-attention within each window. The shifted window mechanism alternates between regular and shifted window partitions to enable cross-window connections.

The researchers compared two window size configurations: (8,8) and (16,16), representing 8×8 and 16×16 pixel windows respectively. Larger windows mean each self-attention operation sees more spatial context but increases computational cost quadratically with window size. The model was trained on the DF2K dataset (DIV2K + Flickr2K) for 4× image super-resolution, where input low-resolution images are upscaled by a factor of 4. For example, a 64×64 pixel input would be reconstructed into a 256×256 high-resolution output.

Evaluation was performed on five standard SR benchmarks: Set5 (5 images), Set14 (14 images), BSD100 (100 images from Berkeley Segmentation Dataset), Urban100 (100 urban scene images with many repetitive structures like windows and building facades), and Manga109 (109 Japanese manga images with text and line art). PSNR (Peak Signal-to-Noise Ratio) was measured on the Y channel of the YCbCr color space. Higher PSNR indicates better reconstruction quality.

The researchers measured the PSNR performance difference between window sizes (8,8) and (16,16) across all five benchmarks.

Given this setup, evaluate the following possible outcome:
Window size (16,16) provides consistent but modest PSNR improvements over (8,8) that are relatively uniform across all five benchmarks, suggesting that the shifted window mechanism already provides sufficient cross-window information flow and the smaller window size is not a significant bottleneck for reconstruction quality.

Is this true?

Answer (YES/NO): NO